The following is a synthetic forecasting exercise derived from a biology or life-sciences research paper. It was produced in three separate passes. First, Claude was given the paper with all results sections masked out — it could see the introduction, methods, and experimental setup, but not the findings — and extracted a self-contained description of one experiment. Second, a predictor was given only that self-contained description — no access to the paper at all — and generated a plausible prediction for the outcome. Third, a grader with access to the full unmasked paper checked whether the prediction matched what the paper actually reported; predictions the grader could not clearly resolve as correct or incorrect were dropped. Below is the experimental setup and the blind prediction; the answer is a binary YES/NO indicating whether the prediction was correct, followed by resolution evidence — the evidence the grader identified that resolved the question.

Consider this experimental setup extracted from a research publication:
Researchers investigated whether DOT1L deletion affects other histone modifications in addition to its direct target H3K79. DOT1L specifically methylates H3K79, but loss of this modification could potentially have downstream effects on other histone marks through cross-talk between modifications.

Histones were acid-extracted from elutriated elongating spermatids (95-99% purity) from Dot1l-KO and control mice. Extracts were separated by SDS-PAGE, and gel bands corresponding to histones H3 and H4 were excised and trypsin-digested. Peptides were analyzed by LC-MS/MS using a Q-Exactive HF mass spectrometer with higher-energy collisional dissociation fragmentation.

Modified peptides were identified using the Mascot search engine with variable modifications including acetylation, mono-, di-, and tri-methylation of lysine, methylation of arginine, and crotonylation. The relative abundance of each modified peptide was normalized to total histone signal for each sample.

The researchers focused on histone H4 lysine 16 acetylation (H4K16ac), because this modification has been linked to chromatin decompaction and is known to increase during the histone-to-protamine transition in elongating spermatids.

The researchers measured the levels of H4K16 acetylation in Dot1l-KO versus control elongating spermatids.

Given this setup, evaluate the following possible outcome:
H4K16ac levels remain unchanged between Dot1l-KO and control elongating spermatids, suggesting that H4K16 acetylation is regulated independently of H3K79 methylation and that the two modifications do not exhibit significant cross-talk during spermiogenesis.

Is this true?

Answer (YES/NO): NO